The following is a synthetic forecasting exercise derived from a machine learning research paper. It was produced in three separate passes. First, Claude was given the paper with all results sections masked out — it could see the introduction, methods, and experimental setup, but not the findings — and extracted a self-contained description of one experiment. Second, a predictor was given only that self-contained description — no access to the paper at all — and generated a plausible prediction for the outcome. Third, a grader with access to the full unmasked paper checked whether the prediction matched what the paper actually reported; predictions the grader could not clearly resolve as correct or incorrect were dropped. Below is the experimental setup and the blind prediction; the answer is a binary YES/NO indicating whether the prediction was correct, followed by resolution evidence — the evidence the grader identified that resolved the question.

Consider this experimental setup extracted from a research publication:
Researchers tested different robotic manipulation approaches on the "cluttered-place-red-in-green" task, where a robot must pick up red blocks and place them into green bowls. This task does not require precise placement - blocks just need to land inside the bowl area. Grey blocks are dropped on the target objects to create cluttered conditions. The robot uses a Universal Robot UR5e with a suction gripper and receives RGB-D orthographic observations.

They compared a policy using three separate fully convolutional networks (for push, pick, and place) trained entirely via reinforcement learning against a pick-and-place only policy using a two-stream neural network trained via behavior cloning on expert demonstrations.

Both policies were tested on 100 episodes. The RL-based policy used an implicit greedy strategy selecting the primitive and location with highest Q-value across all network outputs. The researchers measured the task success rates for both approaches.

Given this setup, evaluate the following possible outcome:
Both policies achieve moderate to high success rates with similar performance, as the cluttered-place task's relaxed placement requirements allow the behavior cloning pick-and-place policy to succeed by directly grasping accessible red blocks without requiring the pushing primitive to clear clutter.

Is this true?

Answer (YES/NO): NO